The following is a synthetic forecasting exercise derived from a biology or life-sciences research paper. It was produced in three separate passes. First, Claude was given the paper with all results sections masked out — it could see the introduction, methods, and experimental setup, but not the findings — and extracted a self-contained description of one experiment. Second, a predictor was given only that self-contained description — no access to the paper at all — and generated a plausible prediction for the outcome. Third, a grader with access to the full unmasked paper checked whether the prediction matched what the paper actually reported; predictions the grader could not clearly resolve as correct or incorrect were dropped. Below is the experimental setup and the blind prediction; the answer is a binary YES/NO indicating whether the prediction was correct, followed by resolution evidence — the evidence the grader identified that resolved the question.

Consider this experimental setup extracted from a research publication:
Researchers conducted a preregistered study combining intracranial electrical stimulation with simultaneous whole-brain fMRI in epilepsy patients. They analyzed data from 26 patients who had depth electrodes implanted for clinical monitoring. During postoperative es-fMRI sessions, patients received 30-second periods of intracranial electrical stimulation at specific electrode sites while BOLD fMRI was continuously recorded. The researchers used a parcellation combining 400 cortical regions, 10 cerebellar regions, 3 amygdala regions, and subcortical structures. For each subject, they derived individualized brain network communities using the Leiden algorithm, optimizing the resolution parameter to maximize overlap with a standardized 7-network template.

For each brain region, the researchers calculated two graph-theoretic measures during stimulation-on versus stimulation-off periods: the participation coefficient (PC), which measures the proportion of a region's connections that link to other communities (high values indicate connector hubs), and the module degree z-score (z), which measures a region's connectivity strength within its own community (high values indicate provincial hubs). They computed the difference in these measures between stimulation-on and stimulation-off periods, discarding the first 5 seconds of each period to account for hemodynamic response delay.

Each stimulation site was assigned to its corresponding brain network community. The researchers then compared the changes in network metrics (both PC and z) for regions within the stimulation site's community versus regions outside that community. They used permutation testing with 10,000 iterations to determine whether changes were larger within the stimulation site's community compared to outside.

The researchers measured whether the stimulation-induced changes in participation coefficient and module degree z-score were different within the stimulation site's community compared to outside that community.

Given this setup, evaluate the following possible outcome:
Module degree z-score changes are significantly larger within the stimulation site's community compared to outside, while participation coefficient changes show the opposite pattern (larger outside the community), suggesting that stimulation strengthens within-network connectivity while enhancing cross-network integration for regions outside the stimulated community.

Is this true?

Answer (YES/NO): NO